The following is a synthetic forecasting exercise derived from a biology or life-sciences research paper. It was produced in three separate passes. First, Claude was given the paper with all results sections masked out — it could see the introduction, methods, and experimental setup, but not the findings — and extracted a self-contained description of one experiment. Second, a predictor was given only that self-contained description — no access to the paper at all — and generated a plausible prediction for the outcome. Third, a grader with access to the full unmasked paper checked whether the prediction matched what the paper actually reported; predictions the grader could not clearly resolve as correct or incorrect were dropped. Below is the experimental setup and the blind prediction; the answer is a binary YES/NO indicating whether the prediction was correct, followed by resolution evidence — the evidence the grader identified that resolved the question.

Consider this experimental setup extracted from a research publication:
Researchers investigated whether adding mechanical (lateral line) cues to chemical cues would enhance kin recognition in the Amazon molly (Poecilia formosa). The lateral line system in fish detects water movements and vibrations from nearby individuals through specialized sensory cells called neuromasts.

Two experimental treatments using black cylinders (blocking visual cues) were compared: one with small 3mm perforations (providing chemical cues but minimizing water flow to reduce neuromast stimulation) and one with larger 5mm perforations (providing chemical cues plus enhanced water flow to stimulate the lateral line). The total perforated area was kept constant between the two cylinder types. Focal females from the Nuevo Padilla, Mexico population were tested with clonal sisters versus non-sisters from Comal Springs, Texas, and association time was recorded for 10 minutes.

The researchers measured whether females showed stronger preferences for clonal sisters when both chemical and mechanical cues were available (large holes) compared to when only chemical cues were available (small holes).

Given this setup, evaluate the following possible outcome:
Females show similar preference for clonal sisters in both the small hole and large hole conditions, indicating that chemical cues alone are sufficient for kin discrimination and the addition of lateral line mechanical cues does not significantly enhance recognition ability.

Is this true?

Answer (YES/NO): YES